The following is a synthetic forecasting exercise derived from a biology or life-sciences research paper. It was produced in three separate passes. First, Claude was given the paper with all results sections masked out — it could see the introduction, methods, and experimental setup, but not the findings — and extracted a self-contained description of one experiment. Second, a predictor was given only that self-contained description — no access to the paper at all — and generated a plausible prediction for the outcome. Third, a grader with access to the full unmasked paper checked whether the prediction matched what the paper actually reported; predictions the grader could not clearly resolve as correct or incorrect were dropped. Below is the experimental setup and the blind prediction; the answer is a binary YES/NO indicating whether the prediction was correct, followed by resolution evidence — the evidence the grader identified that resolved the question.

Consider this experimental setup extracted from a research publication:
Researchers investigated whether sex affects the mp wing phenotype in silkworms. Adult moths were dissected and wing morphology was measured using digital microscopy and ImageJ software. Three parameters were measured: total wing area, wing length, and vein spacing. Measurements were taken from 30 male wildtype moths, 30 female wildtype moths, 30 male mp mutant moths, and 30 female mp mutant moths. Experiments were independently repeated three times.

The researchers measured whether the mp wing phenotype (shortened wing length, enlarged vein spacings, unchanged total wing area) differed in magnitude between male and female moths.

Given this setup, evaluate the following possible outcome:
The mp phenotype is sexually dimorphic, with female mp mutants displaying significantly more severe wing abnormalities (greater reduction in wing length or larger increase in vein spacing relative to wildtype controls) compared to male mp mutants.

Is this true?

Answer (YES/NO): NO